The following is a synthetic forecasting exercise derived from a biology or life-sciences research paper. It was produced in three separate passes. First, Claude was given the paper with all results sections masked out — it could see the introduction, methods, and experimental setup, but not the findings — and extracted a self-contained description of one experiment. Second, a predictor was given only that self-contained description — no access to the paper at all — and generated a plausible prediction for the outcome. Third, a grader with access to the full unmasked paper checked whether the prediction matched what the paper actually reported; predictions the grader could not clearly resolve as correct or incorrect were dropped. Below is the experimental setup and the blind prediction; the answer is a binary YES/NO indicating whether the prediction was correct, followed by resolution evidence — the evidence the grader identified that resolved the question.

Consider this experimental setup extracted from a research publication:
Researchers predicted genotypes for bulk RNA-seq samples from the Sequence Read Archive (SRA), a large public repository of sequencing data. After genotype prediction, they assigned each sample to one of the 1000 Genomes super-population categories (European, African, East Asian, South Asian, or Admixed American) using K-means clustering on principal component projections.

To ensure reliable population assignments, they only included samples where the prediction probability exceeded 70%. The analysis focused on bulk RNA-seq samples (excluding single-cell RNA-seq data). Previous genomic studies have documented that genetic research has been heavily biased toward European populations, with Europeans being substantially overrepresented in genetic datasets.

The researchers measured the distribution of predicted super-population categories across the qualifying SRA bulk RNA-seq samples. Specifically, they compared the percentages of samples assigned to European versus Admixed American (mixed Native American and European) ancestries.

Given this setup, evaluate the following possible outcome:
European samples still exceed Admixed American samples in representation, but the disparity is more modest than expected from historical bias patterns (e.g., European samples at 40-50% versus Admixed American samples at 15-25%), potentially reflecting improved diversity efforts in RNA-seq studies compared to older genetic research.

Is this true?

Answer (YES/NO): NO